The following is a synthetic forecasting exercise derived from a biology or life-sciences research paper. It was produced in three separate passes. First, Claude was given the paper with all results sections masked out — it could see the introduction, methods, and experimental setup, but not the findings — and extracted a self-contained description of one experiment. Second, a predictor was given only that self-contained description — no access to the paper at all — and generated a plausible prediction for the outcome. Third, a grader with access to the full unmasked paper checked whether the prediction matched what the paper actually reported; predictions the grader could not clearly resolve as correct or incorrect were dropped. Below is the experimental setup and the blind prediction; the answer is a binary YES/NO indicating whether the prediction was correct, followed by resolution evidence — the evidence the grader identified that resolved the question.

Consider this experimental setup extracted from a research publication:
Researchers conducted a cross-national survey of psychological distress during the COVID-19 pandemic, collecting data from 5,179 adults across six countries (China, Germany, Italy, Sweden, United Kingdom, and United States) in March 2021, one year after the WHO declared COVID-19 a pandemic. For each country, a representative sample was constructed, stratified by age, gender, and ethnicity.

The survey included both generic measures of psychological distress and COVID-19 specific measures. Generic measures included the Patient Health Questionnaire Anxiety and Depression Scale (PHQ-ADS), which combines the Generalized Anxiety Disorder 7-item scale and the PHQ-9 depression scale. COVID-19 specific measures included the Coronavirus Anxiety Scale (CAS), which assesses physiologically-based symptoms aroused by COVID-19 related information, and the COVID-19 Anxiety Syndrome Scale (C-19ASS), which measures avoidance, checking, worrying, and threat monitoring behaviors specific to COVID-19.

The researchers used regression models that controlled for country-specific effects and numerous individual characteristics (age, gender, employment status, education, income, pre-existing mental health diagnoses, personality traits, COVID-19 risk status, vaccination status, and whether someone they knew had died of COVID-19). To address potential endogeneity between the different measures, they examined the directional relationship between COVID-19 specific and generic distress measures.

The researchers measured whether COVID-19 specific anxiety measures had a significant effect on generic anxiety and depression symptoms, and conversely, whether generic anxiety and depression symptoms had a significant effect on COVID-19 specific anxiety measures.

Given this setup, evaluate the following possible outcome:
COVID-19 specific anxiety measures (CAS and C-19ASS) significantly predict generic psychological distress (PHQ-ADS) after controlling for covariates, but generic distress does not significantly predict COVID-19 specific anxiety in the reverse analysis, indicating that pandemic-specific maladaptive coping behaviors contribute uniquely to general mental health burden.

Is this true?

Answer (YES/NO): NO